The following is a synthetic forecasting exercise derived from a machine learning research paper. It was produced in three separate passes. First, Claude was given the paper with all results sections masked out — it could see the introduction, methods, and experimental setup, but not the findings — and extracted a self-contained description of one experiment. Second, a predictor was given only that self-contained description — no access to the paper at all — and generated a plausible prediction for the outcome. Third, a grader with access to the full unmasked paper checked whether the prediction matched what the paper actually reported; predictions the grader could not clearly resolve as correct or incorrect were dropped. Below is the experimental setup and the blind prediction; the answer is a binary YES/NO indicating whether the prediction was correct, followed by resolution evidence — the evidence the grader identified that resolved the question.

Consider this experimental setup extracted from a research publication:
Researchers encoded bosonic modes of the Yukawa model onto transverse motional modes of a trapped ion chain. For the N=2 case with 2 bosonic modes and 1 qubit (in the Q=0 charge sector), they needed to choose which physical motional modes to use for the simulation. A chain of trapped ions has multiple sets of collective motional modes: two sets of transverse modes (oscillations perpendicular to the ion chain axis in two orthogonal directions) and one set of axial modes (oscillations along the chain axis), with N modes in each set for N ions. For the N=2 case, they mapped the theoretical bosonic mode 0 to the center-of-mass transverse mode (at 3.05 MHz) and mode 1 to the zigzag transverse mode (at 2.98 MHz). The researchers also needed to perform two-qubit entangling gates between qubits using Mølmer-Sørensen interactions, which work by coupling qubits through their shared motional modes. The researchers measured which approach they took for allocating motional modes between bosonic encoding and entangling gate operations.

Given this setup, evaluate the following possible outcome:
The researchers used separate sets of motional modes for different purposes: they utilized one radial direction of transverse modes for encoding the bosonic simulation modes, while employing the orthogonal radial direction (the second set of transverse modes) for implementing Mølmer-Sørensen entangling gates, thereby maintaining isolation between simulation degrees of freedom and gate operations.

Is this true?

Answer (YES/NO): YES